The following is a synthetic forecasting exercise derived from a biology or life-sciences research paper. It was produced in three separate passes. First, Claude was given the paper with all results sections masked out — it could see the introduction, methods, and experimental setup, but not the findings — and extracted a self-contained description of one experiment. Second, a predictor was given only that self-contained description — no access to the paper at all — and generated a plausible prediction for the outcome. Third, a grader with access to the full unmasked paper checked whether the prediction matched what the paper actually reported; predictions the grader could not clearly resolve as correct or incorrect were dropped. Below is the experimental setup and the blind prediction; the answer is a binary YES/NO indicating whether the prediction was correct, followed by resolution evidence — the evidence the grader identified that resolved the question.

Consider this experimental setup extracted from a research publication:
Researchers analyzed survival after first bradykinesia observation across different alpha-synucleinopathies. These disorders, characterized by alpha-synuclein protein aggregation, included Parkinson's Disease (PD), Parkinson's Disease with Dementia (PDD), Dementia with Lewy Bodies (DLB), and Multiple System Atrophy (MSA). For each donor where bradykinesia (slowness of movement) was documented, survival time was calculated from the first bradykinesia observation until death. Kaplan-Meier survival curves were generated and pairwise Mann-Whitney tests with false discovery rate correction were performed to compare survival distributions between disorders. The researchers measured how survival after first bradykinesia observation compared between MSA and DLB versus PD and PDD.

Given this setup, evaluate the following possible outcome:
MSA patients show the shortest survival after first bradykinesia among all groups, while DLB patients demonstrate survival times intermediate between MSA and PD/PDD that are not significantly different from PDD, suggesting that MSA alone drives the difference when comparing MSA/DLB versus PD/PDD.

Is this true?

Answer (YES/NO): NO